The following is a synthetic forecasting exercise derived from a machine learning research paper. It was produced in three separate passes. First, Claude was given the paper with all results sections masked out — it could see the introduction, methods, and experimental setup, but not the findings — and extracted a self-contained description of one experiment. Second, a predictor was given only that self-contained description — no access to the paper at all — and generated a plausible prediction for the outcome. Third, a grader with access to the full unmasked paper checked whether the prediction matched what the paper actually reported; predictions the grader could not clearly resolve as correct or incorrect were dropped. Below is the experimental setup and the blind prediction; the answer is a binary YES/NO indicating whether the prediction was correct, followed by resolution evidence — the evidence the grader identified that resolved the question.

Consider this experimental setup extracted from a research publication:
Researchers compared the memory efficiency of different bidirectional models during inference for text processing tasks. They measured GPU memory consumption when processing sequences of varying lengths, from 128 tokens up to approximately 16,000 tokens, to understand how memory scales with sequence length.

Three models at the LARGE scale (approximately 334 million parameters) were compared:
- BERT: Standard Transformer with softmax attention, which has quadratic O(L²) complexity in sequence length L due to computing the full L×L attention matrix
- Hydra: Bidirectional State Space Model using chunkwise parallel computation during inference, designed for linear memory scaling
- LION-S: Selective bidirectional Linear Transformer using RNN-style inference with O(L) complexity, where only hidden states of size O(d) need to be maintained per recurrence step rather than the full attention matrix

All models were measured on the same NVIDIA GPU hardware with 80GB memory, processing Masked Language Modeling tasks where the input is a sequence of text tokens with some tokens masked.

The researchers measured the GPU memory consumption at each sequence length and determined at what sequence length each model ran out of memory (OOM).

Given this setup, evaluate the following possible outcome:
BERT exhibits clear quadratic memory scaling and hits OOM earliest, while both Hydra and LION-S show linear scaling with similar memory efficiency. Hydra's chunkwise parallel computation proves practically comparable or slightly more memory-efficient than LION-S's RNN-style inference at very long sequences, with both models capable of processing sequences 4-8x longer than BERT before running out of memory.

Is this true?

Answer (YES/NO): NO